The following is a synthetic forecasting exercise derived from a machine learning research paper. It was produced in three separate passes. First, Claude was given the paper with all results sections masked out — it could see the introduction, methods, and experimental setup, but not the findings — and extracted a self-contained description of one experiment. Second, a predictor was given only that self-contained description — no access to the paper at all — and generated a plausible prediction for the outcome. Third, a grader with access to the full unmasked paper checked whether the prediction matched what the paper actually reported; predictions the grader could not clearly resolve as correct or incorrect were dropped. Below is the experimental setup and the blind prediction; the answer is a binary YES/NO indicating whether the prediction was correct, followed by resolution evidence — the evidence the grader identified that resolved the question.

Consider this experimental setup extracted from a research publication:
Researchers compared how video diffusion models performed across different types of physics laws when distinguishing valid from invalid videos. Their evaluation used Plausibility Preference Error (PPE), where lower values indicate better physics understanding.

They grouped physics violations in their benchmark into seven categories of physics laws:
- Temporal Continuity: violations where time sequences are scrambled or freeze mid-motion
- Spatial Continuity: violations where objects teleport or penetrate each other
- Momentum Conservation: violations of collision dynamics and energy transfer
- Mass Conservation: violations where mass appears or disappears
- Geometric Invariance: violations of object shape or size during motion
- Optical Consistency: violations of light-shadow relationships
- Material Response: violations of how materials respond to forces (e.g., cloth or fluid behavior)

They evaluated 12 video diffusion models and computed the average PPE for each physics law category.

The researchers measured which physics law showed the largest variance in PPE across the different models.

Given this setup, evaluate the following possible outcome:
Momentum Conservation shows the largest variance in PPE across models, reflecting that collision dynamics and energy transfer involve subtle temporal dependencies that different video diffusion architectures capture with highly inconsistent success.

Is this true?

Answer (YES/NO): NO